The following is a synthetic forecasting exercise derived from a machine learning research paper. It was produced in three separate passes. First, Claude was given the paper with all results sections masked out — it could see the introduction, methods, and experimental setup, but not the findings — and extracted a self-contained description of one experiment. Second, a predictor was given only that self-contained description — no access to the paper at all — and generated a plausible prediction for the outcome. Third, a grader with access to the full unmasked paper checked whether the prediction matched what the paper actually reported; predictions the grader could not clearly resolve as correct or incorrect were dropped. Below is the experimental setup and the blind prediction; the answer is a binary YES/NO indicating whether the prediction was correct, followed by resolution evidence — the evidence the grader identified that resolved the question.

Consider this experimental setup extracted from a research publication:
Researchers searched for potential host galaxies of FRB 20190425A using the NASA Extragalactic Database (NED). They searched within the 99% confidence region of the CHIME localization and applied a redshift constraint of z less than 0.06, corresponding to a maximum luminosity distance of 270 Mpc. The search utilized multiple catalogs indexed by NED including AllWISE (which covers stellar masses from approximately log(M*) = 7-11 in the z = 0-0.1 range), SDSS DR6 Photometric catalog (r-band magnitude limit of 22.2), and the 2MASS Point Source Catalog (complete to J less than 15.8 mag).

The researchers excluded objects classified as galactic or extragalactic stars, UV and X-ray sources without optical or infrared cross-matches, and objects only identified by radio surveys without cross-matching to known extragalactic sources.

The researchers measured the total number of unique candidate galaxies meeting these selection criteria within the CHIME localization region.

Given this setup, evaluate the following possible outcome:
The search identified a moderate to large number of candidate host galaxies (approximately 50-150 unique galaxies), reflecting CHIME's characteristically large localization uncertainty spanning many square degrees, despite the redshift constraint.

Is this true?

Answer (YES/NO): NO